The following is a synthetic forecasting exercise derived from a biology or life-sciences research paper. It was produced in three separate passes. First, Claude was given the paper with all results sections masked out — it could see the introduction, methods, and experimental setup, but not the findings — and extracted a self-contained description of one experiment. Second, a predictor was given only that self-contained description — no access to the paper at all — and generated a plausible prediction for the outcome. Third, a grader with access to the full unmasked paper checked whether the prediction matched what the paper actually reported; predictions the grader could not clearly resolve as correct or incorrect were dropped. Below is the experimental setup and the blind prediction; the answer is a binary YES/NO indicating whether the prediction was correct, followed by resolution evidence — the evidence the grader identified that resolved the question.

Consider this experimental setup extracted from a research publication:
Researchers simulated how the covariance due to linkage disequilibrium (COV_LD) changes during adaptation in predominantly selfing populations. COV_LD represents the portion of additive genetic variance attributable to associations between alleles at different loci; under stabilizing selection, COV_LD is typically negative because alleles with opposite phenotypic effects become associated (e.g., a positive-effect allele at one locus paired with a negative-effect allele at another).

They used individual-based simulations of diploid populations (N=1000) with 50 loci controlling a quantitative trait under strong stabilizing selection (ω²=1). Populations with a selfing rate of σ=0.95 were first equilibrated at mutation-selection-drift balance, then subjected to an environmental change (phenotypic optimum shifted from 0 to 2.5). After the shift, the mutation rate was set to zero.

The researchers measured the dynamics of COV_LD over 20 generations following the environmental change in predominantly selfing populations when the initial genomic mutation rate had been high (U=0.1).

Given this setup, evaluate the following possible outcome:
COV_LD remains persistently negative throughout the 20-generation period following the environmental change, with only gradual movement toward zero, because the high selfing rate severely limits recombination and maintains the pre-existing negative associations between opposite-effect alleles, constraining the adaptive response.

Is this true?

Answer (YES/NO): NO